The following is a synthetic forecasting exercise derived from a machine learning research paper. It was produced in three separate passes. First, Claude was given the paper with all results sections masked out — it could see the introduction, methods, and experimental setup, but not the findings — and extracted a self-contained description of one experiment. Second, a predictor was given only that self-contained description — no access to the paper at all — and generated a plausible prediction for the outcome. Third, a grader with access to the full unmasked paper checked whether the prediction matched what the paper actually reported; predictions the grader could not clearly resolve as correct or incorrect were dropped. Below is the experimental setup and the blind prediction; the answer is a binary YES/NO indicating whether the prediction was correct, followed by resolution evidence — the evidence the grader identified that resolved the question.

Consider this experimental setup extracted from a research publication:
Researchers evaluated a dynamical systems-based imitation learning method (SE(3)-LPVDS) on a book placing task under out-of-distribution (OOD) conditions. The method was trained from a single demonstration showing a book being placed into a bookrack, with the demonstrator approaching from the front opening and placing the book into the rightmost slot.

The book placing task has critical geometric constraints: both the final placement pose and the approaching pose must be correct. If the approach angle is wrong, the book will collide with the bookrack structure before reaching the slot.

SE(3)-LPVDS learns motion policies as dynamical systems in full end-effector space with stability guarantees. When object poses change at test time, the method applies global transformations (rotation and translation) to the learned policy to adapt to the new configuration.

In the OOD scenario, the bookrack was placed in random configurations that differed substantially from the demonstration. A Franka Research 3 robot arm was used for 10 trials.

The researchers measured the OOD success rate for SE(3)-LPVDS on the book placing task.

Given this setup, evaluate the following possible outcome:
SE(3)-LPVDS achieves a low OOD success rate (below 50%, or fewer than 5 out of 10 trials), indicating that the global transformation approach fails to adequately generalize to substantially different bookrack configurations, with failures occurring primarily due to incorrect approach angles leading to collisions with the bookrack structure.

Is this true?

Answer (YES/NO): YES